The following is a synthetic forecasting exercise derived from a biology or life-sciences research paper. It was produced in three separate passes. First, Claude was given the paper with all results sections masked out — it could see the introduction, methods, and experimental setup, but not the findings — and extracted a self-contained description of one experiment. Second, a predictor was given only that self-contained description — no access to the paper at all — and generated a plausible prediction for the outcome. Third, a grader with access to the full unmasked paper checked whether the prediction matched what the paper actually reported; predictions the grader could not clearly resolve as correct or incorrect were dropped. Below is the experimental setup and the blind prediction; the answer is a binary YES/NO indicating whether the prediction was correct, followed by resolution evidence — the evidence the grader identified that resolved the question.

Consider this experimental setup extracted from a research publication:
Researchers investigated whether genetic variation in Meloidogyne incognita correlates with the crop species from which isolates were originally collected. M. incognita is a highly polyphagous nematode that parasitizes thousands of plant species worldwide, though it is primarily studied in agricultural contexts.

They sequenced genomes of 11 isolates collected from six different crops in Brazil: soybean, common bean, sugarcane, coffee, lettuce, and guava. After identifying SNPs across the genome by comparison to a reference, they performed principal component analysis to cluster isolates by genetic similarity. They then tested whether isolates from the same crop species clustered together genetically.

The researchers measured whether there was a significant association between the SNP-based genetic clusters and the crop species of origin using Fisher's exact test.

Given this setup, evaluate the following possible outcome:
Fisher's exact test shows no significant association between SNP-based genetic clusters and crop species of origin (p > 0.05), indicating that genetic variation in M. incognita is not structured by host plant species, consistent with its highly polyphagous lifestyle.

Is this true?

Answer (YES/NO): YES